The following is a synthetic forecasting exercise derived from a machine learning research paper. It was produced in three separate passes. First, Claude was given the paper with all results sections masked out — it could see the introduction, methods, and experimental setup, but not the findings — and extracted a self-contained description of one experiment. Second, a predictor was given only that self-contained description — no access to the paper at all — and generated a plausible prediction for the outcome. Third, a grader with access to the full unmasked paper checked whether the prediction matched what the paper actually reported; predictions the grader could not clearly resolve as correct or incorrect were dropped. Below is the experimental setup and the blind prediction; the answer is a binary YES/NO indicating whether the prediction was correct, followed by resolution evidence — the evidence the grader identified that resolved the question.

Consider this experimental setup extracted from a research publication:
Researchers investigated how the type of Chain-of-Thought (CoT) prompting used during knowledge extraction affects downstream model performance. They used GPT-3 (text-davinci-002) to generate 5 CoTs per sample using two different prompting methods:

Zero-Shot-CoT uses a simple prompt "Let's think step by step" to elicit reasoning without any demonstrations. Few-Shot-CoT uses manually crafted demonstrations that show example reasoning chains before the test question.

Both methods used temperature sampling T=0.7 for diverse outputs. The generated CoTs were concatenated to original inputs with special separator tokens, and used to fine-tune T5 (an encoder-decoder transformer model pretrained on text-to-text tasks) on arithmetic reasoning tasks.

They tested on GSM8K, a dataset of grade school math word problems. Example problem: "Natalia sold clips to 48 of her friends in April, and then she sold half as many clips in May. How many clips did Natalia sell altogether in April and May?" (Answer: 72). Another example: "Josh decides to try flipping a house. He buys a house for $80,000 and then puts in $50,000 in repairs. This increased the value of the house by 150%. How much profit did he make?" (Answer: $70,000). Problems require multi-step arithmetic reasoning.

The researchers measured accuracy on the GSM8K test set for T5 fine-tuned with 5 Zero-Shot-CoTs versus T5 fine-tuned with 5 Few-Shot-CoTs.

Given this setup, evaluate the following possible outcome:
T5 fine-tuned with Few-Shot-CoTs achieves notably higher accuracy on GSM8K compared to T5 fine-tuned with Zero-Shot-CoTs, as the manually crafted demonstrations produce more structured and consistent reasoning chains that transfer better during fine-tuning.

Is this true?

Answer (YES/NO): YES